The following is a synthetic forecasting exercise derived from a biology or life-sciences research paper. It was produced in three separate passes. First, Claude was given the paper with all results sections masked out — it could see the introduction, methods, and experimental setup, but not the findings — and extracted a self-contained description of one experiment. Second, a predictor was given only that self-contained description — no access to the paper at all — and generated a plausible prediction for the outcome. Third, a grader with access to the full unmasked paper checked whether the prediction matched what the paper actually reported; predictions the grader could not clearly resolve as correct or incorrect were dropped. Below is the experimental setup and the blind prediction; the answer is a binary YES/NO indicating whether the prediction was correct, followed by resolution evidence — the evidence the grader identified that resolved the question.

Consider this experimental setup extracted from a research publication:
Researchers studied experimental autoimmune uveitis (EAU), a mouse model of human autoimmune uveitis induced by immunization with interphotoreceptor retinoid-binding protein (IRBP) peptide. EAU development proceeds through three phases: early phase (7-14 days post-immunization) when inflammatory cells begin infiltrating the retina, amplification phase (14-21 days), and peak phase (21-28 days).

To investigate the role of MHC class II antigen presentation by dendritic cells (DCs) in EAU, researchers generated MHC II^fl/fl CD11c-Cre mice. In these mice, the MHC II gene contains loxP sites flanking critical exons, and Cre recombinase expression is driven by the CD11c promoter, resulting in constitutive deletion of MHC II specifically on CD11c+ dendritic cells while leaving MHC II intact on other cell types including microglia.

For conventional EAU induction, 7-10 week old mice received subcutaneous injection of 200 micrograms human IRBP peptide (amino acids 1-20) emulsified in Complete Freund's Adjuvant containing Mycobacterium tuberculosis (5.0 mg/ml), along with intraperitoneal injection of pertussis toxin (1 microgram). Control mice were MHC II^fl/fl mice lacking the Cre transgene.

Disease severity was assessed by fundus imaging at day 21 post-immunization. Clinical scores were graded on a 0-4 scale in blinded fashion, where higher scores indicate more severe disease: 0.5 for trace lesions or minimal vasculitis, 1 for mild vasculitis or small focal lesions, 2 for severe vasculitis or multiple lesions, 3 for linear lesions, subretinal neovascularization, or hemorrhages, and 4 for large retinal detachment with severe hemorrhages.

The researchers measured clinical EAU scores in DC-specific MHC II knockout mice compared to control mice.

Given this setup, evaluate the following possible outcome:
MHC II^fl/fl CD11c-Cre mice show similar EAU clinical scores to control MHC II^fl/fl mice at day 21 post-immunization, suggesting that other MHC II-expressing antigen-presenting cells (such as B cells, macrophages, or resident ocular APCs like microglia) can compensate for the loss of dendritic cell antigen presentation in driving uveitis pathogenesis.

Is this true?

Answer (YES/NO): NO